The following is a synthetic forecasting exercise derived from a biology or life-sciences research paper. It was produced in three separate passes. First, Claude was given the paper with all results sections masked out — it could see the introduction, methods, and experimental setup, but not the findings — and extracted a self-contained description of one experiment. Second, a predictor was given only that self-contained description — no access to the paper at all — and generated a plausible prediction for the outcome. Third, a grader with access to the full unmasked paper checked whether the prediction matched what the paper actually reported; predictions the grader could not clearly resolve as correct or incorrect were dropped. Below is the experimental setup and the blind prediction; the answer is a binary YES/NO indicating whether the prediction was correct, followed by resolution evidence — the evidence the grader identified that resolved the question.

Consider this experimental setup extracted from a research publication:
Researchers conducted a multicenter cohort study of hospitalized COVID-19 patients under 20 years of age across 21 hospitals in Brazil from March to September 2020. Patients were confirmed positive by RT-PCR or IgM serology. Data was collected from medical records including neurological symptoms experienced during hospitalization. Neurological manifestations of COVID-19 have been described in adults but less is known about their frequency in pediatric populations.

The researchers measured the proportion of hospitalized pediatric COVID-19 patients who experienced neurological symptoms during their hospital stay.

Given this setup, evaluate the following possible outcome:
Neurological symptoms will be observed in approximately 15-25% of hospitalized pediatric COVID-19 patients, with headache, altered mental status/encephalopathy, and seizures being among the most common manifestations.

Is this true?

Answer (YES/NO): NO